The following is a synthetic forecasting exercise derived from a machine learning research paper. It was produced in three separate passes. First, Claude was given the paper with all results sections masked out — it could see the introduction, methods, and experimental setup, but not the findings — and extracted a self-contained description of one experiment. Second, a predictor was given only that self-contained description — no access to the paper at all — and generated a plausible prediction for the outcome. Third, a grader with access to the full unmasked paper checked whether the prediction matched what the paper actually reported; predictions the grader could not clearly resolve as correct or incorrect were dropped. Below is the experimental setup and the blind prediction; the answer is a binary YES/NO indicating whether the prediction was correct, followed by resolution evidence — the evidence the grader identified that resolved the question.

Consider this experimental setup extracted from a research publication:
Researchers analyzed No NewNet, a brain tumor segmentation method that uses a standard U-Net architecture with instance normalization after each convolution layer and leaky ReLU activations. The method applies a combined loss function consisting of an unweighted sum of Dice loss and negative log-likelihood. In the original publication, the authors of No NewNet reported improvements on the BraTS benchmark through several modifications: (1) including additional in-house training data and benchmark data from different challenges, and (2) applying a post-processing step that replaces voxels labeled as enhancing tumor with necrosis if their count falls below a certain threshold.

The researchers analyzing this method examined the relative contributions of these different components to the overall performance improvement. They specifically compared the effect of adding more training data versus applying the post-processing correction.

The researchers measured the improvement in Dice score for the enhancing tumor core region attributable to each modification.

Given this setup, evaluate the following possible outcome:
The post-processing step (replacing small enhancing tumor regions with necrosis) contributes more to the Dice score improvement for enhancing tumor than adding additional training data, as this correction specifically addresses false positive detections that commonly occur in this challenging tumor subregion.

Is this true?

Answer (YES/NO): YES